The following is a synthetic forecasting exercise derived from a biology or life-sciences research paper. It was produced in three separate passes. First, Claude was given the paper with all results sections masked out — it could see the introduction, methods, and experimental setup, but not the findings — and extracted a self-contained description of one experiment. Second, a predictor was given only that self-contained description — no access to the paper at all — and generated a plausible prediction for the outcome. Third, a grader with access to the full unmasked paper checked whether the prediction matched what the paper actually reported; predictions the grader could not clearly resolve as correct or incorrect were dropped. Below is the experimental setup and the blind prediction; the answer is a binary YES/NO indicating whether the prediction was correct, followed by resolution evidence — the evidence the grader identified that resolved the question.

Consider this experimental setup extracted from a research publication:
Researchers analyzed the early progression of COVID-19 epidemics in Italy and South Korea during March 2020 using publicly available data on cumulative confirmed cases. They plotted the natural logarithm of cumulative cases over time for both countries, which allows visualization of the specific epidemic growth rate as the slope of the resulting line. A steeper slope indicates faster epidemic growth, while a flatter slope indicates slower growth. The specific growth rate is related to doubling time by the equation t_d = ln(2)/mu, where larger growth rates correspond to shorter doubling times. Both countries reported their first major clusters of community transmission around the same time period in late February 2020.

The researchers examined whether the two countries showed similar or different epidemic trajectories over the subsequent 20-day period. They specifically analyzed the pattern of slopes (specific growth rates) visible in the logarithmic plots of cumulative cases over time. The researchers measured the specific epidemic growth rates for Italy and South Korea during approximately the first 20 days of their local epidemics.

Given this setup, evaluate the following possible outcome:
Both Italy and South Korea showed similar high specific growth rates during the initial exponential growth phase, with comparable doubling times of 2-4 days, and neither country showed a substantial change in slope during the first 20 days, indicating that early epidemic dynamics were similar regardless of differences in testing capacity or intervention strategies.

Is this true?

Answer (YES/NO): NO